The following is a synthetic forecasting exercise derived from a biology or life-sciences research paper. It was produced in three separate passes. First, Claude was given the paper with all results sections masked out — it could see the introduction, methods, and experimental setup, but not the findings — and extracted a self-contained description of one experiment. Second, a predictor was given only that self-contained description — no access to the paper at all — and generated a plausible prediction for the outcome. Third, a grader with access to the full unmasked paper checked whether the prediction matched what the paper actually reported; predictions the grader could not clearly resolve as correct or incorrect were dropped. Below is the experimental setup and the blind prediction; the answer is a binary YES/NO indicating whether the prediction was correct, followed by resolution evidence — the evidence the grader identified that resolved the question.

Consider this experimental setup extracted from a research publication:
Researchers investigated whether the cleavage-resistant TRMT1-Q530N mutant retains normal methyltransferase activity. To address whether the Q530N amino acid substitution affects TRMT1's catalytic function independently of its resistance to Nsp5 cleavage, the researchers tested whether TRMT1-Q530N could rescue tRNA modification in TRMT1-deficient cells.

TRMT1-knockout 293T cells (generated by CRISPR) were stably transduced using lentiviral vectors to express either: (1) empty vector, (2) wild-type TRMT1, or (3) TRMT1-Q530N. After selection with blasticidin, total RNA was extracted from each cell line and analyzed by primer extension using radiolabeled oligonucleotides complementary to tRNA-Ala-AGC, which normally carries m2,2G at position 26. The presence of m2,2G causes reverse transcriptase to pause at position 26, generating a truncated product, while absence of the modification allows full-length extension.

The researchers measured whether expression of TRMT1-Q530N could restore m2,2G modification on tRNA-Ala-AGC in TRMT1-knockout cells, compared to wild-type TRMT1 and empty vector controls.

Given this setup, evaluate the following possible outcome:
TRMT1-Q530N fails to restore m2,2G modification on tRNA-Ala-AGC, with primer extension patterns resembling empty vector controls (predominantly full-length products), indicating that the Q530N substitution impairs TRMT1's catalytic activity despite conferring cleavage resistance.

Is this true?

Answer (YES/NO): NO